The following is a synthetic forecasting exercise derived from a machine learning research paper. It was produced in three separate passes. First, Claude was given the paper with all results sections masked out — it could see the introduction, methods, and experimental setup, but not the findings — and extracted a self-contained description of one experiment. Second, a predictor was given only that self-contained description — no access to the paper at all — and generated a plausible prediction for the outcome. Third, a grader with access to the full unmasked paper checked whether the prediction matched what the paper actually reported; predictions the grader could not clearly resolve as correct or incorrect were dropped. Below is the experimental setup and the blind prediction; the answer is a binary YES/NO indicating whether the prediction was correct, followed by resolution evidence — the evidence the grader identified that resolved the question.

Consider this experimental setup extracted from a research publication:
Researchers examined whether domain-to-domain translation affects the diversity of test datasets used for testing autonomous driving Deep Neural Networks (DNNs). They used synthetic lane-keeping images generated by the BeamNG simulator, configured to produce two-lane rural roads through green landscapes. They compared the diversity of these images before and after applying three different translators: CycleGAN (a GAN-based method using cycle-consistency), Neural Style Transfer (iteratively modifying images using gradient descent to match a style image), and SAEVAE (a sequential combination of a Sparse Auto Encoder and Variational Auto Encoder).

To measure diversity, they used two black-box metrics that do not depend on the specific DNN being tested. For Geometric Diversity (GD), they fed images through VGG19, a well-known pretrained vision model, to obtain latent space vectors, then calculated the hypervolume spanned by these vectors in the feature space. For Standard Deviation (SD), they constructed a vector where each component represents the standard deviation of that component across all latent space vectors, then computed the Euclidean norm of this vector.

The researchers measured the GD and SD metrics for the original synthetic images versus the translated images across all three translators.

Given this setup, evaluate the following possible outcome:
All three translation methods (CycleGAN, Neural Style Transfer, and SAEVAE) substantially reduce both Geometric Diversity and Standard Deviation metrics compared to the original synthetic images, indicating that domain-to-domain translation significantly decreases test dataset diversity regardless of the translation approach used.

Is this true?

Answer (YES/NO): NO